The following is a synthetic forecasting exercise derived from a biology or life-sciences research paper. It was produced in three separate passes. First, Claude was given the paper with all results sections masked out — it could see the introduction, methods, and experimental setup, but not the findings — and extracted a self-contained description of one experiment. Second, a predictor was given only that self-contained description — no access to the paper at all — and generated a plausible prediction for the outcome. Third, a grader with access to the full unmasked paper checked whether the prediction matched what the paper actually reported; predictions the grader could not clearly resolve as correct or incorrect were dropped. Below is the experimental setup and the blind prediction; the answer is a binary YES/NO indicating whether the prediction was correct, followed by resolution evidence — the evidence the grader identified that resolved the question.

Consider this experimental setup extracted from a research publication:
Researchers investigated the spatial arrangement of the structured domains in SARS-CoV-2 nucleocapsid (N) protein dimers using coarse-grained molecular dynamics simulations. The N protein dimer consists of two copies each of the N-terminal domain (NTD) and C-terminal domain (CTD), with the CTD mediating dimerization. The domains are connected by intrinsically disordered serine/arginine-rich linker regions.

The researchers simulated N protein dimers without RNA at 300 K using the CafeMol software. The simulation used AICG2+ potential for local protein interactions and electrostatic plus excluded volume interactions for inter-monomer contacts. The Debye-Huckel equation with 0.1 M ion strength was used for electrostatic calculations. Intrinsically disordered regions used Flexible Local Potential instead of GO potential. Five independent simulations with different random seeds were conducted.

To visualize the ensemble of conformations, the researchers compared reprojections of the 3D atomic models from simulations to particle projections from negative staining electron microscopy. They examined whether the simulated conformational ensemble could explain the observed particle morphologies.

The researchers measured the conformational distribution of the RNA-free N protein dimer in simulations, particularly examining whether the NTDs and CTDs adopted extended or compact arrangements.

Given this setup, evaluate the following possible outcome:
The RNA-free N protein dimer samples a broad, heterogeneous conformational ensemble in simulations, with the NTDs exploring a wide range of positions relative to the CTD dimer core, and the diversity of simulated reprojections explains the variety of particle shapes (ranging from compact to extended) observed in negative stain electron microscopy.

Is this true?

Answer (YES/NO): NO